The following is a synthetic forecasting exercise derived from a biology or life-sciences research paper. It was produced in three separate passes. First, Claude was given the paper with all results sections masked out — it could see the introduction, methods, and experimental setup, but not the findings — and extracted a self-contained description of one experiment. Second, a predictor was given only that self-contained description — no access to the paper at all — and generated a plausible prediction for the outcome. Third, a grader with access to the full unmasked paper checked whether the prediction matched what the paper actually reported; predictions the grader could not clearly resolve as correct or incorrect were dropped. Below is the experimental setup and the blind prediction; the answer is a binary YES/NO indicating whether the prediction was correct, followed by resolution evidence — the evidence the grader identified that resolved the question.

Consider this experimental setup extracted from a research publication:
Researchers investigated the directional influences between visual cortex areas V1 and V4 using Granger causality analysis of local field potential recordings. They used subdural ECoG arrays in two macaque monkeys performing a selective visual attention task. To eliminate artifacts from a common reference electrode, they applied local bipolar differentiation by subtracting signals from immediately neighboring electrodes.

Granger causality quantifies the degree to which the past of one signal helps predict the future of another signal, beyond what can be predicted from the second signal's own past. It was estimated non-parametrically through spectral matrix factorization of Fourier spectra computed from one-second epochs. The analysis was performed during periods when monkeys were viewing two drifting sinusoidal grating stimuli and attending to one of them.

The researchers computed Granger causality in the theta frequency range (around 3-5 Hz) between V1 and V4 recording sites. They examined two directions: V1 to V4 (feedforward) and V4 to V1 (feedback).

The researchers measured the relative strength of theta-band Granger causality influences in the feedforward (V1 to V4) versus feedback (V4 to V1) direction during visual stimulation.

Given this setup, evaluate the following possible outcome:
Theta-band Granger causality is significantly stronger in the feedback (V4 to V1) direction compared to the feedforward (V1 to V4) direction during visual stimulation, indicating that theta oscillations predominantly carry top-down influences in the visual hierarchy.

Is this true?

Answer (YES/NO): NO